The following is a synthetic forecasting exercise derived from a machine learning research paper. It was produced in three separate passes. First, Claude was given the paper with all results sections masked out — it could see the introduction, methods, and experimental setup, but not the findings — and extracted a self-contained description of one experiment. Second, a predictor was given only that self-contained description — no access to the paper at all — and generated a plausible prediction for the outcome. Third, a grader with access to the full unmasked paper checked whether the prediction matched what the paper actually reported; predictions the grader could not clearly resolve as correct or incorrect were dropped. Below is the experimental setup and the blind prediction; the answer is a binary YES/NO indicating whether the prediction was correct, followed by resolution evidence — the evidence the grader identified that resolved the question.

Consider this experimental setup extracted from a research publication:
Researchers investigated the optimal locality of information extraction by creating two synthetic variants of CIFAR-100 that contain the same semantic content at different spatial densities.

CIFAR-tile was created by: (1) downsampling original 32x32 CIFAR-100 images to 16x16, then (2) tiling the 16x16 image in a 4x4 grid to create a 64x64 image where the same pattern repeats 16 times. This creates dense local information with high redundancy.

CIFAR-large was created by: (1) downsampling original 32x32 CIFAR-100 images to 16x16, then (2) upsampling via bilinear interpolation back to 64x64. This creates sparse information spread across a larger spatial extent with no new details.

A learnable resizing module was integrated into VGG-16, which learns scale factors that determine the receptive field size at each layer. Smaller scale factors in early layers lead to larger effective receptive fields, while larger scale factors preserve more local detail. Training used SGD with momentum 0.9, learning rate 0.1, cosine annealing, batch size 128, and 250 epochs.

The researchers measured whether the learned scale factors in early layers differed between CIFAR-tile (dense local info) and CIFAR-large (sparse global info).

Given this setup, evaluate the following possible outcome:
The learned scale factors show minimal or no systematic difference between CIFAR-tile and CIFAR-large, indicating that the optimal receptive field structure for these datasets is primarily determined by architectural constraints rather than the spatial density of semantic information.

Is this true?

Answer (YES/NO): NO